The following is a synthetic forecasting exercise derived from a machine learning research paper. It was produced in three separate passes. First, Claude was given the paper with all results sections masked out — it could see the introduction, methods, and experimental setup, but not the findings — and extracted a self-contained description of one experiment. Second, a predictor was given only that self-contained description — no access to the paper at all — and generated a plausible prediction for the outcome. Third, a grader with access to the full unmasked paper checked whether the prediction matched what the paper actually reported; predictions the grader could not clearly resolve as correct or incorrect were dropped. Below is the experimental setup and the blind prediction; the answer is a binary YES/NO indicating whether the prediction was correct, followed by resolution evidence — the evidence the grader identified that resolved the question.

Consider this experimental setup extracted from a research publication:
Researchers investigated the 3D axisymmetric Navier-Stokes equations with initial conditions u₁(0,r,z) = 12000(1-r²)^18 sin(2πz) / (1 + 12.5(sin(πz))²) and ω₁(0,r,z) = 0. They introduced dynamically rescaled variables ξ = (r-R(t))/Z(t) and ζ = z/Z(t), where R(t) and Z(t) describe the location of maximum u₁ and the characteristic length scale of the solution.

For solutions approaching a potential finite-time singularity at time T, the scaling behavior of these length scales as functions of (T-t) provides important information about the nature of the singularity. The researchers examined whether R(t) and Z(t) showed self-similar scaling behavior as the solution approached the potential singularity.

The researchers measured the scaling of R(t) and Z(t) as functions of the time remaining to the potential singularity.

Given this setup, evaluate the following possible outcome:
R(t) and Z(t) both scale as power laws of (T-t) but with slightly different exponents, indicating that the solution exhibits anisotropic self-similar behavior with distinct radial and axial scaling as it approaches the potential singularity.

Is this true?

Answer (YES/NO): NO